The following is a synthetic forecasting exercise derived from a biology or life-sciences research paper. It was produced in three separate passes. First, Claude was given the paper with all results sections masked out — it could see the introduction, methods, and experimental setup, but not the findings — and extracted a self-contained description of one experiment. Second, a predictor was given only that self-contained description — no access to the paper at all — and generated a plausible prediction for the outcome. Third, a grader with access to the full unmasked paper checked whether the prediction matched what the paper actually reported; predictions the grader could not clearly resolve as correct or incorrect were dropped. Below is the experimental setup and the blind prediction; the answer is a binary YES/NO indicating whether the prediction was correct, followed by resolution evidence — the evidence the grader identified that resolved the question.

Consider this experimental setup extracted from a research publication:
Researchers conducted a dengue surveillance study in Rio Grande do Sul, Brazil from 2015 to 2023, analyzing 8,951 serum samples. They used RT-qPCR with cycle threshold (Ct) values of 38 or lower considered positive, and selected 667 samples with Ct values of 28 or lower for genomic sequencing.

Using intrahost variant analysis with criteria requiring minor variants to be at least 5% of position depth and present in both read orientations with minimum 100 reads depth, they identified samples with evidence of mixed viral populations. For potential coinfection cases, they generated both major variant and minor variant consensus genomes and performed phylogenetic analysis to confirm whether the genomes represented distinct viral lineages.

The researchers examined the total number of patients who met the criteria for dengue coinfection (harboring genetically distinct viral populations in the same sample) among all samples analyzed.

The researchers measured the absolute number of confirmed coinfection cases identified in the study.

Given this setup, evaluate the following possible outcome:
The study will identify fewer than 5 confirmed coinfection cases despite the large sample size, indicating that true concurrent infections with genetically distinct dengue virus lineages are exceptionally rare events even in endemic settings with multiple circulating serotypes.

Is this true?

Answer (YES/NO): NO